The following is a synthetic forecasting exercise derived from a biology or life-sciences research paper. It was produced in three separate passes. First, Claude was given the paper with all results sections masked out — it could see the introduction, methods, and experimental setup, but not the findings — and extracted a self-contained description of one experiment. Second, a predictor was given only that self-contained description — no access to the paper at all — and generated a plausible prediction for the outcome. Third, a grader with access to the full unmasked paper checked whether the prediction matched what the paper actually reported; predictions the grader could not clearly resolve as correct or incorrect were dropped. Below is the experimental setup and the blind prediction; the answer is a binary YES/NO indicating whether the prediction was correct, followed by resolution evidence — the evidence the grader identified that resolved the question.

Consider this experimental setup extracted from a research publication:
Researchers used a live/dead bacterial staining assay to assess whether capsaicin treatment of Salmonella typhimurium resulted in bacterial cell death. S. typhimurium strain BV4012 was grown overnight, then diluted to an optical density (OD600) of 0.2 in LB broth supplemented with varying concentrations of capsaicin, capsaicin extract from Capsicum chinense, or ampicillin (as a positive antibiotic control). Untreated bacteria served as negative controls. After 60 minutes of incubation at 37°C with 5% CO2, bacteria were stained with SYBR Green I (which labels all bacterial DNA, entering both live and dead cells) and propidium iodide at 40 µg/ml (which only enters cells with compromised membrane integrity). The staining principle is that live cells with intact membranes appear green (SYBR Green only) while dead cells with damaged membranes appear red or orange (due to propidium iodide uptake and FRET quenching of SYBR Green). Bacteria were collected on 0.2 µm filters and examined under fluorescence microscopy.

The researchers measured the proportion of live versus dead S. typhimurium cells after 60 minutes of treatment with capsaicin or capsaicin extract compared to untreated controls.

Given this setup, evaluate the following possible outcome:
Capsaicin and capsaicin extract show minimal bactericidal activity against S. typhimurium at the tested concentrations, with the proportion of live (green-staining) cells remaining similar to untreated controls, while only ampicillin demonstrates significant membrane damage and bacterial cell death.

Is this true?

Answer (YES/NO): NO